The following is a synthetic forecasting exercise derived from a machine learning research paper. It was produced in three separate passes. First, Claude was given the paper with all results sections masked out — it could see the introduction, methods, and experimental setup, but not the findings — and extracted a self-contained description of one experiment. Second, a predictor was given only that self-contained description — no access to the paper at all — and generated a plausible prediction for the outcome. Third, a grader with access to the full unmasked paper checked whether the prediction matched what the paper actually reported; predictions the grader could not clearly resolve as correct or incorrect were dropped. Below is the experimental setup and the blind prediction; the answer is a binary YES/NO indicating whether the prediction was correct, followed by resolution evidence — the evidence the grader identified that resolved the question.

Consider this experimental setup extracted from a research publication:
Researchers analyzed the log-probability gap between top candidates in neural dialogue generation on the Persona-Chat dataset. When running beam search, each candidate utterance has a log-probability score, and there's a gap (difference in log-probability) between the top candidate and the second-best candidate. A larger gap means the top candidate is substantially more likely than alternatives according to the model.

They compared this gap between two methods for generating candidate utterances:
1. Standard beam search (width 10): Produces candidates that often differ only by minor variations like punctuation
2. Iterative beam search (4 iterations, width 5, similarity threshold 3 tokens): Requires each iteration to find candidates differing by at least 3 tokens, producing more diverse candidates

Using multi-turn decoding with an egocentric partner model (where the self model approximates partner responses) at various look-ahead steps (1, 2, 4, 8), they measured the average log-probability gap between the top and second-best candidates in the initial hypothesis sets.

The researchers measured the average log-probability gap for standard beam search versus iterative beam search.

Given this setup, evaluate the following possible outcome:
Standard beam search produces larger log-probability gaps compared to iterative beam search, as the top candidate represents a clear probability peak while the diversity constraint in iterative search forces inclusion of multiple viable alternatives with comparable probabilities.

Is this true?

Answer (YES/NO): NO